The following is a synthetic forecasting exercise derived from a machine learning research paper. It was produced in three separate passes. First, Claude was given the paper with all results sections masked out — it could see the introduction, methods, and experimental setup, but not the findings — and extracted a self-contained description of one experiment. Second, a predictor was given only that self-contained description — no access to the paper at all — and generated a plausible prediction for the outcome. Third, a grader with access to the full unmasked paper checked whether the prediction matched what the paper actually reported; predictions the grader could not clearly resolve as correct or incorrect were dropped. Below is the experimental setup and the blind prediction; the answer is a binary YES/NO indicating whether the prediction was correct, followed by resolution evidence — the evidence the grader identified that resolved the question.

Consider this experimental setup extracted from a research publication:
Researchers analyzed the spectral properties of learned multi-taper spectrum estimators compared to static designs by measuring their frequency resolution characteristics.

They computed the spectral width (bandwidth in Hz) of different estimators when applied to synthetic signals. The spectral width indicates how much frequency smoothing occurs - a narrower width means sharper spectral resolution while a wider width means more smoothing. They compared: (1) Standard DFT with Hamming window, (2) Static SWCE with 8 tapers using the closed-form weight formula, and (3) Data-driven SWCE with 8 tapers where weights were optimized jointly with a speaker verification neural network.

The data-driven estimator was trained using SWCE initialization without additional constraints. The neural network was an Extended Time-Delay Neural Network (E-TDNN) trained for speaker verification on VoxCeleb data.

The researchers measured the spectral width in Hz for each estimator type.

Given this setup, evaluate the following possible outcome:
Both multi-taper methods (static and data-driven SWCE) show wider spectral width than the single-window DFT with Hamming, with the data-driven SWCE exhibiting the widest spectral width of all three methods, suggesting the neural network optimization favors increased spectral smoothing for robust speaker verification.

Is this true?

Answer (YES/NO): NO